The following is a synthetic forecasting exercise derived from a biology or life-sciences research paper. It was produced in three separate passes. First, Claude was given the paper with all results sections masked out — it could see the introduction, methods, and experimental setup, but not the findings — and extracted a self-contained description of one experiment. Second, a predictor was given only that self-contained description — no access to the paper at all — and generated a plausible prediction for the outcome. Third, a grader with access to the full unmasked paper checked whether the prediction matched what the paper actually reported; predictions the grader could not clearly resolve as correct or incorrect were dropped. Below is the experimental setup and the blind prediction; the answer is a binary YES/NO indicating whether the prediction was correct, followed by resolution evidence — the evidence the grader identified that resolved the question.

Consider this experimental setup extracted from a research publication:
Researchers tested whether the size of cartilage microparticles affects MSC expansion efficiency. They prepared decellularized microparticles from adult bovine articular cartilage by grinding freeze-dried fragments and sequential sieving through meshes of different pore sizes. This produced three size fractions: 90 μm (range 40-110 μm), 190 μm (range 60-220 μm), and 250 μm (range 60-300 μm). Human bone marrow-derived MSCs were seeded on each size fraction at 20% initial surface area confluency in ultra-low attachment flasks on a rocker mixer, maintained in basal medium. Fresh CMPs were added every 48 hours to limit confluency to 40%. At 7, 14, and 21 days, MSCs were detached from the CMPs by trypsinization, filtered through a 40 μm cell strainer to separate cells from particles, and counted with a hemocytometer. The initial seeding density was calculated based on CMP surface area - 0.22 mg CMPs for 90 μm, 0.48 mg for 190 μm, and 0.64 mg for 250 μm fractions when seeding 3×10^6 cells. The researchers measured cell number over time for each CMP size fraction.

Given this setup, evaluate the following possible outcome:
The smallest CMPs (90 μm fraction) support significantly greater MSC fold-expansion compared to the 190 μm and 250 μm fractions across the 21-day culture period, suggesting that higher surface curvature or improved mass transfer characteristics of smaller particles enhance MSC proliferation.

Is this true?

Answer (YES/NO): NO